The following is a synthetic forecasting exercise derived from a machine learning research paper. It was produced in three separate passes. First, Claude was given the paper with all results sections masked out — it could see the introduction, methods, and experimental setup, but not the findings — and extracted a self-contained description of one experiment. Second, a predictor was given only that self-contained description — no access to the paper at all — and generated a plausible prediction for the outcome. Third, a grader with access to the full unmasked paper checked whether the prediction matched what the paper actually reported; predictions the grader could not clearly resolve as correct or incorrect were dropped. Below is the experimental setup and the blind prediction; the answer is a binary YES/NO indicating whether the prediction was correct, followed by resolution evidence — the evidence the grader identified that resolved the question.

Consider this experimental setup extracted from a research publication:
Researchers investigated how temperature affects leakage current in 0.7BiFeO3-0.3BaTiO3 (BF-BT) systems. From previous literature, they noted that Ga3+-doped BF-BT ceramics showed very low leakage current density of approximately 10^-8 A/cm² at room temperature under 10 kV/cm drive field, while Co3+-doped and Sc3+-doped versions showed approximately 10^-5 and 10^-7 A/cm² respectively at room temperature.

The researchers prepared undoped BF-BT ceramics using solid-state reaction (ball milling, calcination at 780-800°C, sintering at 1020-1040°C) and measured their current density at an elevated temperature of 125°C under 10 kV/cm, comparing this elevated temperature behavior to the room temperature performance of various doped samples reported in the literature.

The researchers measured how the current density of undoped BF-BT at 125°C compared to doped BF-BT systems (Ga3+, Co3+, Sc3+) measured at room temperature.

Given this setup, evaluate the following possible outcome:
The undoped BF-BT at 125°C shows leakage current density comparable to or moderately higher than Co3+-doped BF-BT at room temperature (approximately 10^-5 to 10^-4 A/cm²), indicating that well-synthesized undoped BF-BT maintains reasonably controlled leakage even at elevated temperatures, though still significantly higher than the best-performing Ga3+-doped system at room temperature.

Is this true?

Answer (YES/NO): NO